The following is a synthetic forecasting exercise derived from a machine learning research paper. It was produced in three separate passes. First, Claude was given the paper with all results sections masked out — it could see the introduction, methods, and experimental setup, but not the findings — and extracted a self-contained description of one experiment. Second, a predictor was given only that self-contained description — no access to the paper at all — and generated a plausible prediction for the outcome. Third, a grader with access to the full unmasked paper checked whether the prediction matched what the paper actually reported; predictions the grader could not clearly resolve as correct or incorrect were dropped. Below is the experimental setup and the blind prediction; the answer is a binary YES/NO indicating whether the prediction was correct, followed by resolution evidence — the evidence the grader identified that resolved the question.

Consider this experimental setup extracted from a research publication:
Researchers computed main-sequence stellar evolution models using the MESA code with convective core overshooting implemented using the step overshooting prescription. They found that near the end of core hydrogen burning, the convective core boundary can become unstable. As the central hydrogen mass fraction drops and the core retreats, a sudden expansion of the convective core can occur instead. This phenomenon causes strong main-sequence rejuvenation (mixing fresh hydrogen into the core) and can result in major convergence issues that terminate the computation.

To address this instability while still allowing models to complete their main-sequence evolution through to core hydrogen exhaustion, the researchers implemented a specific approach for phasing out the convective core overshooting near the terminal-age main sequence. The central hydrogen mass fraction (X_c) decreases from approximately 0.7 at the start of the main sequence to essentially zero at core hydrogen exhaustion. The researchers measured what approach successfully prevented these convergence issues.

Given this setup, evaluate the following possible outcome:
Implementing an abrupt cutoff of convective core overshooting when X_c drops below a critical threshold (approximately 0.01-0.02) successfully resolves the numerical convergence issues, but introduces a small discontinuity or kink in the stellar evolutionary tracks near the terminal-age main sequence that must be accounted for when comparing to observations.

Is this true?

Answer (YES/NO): NO